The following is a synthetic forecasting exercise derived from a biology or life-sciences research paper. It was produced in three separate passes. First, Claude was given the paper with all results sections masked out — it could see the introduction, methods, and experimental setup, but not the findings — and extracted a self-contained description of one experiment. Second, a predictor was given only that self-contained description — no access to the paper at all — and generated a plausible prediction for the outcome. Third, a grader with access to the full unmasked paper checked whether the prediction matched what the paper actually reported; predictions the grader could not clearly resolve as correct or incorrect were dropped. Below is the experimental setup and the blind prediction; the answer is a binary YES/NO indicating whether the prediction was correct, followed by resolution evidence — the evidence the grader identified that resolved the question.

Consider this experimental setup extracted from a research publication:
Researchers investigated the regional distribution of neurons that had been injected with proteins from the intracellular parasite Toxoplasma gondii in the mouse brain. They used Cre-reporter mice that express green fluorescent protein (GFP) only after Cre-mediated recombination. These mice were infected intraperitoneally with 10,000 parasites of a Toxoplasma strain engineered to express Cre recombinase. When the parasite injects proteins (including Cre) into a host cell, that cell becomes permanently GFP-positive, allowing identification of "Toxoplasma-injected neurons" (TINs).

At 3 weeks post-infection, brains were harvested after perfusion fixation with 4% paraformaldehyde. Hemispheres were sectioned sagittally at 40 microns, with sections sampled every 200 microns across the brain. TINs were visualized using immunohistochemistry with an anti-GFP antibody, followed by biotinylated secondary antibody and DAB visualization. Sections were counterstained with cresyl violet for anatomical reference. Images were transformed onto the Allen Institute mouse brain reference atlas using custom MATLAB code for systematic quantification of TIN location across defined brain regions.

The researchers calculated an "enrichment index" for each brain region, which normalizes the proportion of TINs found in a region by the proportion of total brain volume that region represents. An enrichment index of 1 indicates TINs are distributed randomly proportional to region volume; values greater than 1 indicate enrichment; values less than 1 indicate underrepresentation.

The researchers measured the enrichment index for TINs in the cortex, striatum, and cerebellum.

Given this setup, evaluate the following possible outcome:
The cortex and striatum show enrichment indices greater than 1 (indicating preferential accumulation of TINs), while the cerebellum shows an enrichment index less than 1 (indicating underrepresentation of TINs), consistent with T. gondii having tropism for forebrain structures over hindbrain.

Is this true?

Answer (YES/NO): NO